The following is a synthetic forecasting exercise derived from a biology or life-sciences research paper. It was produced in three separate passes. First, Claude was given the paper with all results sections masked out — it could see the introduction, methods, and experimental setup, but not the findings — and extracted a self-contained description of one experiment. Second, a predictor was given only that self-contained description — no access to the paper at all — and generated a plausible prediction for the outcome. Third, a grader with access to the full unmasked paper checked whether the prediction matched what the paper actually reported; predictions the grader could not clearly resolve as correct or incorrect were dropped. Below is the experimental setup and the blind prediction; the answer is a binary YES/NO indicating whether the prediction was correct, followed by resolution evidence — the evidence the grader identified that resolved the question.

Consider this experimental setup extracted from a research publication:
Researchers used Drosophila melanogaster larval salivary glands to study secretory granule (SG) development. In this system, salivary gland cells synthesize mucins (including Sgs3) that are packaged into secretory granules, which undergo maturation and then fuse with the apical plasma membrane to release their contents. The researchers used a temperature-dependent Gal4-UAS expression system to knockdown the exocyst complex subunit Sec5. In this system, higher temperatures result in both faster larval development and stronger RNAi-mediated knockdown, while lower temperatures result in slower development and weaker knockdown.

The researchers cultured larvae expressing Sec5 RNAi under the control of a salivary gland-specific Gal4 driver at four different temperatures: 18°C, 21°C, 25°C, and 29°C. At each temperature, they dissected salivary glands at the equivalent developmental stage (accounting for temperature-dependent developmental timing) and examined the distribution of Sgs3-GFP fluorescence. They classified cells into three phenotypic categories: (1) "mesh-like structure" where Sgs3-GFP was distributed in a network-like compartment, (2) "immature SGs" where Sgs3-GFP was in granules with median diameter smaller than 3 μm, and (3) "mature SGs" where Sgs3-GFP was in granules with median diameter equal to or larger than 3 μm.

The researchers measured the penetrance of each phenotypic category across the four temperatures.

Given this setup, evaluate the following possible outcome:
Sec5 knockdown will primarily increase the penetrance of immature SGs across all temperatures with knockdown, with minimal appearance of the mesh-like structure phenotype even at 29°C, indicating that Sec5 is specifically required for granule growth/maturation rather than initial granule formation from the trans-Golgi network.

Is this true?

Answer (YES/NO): NO